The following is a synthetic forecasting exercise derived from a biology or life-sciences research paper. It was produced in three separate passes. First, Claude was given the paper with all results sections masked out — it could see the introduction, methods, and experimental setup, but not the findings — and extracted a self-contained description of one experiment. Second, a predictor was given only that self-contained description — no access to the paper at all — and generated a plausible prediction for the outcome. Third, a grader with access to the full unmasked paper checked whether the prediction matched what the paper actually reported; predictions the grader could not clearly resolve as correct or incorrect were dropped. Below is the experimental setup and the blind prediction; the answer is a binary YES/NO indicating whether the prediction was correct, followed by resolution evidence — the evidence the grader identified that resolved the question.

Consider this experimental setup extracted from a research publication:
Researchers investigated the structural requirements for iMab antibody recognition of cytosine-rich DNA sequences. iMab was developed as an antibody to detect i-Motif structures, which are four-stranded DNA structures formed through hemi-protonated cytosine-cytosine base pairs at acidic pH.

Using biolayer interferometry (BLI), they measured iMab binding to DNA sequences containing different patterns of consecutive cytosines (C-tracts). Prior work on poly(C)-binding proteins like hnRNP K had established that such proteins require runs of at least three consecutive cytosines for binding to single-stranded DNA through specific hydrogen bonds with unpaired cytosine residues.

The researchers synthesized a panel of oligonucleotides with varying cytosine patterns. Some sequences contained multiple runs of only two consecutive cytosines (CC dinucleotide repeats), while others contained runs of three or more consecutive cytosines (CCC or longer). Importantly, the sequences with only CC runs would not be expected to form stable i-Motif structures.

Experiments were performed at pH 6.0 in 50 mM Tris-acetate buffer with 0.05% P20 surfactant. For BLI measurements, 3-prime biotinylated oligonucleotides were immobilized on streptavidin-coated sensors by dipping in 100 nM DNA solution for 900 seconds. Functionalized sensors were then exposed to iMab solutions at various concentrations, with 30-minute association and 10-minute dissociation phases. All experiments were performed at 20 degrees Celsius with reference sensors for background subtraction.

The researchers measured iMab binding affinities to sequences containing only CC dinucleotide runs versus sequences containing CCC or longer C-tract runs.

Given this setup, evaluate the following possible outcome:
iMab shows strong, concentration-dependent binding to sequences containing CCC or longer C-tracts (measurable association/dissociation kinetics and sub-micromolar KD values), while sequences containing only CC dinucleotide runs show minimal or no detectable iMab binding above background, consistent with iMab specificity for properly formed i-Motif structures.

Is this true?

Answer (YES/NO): NO